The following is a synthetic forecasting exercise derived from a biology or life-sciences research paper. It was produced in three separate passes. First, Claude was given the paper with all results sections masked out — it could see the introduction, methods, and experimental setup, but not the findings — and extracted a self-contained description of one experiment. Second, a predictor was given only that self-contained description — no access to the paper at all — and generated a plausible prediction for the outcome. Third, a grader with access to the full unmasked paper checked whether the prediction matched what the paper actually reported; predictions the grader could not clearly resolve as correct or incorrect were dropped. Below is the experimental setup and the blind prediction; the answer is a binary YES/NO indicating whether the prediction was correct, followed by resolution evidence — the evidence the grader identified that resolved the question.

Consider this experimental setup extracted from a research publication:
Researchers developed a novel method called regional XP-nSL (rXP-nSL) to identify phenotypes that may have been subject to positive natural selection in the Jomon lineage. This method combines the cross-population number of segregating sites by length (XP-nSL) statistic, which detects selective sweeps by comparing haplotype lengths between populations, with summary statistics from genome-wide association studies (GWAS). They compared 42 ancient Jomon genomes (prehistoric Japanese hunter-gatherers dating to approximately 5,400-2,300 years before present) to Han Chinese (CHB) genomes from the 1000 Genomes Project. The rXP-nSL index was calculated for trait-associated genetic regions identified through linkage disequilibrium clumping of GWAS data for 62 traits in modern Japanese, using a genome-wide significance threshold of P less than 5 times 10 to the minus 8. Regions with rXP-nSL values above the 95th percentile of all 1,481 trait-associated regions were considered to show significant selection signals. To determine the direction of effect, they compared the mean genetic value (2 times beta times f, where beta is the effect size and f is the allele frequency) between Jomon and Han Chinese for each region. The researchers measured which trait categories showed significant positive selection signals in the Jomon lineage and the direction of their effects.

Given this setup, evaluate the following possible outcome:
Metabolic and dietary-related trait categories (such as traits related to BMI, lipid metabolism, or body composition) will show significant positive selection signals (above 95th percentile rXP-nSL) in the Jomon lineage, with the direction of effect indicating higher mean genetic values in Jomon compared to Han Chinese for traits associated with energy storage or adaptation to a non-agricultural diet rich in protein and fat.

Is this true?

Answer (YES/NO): YES